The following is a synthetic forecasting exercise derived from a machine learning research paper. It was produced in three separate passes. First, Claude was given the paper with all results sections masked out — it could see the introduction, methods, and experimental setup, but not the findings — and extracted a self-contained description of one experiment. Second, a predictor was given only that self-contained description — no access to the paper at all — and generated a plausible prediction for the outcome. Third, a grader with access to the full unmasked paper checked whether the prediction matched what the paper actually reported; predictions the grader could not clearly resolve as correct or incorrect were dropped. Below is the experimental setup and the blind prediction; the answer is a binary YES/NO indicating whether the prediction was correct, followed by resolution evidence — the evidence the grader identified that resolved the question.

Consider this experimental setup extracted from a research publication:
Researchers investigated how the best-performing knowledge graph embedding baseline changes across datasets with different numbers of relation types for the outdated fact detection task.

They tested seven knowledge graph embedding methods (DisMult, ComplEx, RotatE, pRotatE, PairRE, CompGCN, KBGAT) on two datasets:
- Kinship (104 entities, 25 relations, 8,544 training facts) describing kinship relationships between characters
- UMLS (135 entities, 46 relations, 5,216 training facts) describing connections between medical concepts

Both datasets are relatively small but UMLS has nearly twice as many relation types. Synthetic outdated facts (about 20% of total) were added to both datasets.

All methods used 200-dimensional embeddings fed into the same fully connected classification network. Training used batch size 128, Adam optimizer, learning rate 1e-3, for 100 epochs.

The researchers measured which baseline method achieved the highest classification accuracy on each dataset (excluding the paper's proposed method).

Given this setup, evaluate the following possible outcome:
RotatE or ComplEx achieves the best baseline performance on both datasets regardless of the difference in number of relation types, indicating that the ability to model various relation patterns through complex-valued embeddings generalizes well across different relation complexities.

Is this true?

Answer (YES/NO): NO